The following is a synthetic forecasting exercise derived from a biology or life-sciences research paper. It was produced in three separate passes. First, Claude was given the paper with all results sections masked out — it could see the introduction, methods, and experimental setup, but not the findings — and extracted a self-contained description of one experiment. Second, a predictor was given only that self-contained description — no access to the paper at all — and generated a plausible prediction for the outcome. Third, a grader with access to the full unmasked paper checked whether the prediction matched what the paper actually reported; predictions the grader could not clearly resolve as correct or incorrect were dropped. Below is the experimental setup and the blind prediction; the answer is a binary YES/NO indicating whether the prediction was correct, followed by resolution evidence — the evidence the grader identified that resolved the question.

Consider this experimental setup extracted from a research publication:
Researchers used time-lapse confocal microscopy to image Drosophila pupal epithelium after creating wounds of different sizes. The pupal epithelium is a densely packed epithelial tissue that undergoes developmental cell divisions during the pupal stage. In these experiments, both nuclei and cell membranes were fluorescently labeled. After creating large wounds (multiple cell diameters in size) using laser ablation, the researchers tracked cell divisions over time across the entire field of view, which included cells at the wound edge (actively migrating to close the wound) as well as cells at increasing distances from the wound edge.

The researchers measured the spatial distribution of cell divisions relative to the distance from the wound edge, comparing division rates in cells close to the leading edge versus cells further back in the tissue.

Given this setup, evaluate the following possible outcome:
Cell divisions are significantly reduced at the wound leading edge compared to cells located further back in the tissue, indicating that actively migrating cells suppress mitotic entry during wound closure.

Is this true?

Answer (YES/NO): YES